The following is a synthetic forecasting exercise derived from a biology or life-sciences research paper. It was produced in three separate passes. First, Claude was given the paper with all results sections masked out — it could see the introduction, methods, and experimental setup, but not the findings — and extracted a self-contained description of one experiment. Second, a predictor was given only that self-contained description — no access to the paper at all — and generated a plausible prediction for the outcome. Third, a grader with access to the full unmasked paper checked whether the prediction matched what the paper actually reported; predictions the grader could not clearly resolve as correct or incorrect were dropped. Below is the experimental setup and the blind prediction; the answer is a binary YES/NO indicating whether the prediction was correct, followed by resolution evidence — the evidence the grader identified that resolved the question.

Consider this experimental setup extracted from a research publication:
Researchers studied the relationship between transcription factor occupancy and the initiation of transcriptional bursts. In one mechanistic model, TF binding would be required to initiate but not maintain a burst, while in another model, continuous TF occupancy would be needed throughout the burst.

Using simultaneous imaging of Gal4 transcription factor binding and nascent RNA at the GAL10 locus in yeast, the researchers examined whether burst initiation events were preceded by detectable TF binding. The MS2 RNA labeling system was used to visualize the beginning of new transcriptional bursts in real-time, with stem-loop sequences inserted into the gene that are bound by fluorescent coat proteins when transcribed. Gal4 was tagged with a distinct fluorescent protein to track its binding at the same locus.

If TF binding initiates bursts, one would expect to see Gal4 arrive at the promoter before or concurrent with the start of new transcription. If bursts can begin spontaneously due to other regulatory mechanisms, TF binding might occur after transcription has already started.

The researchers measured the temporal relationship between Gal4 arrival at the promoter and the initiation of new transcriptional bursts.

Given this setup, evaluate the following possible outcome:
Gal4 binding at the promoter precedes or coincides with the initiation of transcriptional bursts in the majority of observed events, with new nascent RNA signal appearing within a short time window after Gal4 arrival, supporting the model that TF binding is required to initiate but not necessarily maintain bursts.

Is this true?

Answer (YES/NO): NO